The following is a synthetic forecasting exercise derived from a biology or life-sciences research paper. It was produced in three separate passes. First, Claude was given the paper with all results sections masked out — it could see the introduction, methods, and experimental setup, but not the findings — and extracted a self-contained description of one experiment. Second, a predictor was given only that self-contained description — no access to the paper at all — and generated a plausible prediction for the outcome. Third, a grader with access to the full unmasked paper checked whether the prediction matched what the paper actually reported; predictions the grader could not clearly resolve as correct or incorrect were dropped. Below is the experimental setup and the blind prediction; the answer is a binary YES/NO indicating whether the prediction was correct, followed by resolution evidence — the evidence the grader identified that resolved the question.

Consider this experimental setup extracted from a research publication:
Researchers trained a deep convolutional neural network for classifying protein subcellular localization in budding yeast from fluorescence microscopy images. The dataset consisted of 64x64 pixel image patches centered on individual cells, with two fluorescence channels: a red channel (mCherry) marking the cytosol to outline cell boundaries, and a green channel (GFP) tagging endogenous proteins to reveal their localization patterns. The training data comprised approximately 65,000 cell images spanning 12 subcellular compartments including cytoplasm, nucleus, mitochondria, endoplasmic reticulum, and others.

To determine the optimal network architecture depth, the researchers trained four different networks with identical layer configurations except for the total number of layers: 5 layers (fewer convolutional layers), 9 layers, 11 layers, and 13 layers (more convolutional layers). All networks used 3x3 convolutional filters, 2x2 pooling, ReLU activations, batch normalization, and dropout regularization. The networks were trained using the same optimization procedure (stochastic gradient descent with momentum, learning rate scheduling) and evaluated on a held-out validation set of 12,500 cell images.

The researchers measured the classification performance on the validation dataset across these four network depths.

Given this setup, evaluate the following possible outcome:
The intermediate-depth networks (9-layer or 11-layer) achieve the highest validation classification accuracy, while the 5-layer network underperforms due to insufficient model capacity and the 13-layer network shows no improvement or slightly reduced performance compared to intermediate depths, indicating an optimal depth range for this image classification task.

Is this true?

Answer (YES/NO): NO